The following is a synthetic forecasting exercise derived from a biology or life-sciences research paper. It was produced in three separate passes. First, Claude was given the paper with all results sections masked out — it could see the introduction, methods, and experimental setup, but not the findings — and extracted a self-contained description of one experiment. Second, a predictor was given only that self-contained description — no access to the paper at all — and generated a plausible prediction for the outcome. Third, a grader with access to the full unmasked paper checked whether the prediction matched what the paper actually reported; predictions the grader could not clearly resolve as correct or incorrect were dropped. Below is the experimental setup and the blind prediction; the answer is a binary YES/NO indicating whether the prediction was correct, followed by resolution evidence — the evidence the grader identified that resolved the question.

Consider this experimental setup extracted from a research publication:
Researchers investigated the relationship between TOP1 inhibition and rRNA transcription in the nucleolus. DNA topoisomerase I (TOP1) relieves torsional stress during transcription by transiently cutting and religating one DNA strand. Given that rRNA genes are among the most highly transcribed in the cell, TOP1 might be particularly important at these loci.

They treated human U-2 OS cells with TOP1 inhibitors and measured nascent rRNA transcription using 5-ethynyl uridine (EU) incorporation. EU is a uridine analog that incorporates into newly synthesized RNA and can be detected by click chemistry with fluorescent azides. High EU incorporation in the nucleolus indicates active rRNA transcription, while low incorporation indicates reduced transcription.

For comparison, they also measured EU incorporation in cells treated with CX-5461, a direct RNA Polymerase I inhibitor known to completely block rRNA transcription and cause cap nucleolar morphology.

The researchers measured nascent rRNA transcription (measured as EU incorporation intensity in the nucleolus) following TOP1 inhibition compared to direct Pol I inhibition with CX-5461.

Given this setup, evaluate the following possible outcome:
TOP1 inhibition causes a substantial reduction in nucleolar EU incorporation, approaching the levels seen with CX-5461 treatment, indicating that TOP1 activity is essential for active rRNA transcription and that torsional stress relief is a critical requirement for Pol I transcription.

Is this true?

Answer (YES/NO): NO